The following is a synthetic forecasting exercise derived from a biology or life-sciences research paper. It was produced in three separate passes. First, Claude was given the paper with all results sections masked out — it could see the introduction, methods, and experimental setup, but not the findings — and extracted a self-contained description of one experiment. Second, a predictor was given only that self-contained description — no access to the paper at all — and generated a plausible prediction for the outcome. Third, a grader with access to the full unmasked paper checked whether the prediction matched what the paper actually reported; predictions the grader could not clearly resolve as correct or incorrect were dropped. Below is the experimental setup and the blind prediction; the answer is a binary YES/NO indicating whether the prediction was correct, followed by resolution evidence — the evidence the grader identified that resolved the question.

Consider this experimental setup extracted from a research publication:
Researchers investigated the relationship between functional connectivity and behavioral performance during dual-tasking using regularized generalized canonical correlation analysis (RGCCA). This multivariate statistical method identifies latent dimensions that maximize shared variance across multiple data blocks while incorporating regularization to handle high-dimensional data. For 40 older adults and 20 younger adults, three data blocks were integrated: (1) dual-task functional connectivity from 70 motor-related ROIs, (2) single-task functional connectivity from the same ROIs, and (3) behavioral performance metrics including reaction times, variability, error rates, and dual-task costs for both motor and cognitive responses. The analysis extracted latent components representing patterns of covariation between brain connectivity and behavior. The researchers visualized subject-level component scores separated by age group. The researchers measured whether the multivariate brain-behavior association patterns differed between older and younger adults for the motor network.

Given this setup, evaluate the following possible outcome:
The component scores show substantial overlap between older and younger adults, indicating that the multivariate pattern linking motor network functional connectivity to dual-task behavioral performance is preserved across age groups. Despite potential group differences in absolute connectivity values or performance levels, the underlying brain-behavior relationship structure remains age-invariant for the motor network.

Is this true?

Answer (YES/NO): NO